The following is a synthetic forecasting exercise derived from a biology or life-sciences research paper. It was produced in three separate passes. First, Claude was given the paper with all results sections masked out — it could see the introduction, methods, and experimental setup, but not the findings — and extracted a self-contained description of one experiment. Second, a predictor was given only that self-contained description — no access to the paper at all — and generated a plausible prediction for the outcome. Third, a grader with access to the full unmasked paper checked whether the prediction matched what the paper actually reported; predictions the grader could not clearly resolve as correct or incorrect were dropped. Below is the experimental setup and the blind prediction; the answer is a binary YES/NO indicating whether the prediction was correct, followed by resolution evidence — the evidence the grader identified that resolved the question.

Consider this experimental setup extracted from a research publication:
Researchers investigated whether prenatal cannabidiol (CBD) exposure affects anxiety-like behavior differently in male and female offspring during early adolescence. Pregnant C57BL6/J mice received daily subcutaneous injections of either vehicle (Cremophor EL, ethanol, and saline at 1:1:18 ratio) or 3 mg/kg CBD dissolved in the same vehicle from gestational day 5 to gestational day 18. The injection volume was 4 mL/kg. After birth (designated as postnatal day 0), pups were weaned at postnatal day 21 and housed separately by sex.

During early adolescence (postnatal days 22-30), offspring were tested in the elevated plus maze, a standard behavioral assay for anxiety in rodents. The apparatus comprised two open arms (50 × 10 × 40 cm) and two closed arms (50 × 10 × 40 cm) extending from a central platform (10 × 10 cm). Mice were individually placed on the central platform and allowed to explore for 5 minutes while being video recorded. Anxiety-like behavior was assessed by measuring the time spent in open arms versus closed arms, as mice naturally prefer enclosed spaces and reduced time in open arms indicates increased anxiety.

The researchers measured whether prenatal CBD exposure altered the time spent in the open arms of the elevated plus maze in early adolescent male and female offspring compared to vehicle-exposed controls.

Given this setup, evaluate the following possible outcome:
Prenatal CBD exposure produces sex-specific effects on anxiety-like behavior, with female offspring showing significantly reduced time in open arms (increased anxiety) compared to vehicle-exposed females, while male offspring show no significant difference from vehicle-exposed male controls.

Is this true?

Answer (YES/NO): YES